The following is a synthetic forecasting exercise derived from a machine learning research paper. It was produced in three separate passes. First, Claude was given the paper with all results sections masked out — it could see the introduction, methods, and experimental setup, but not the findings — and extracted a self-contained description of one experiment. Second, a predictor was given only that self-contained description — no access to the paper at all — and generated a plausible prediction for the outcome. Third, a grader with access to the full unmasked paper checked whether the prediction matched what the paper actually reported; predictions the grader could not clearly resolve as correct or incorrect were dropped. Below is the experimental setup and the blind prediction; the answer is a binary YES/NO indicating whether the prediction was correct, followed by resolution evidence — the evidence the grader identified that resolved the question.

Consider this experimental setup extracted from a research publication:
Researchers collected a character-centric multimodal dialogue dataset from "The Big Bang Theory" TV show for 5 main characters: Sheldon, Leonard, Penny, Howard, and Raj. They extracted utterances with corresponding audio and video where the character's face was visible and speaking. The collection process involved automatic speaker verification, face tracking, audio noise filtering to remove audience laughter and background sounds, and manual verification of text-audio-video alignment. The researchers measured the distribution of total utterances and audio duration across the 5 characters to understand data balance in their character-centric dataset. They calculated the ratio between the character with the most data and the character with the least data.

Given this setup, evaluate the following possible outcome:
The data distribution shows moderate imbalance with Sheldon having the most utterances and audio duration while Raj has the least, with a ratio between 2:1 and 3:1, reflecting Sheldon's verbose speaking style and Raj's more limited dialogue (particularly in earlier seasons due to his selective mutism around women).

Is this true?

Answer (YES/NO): NO